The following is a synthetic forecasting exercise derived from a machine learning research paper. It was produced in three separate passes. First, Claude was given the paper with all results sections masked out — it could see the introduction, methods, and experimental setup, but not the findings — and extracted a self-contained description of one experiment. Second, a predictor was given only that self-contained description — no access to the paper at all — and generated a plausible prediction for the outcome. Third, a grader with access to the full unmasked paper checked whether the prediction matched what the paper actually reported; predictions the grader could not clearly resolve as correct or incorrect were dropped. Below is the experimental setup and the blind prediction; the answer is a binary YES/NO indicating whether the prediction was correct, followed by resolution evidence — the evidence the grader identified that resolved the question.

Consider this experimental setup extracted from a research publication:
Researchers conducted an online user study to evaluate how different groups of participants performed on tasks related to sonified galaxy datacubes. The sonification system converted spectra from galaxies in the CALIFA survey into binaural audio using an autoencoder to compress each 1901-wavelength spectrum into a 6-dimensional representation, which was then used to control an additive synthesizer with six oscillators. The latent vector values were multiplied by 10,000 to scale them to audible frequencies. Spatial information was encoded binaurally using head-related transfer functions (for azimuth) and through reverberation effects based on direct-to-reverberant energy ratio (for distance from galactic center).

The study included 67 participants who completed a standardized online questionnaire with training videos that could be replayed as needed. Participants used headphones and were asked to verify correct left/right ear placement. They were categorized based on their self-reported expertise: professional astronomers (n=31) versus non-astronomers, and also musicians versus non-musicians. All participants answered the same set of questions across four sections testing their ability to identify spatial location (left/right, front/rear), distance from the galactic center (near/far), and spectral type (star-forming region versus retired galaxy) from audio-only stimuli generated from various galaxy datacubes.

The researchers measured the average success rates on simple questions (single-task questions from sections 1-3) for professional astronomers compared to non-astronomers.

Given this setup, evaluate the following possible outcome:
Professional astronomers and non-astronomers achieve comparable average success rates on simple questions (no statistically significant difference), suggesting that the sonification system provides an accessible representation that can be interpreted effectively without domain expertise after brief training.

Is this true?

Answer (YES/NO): NO